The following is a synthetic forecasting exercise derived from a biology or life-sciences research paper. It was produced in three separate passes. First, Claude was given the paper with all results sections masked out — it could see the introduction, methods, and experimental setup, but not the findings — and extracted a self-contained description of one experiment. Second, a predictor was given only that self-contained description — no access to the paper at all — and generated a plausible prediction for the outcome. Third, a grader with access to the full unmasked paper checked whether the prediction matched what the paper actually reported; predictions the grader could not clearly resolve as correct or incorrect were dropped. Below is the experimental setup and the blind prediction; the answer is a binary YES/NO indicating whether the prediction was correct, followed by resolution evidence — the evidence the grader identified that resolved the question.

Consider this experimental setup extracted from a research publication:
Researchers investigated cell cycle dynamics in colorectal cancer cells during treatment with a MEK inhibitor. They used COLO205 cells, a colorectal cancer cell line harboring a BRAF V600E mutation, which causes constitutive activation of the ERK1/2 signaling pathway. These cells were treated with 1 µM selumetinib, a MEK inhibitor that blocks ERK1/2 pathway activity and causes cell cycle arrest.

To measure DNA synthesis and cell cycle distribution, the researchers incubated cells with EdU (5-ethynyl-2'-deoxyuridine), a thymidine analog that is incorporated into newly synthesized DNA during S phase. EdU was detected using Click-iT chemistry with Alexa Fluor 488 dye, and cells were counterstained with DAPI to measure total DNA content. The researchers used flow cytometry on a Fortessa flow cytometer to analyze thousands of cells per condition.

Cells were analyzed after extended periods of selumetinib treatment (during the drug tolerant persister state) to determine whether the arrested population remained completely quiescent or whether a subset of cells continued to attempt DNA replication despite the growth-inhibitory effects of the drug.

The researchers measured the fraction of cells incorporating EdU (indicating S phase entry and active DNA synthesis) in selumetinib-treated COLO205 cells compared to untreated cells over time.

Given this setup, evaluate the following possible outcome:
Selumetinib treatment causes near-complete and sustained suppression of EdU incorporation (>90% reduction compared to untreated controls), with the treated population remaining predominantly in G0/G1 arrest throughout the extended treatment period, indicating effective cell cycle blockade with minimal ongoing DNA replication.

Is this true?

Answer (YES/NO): NO